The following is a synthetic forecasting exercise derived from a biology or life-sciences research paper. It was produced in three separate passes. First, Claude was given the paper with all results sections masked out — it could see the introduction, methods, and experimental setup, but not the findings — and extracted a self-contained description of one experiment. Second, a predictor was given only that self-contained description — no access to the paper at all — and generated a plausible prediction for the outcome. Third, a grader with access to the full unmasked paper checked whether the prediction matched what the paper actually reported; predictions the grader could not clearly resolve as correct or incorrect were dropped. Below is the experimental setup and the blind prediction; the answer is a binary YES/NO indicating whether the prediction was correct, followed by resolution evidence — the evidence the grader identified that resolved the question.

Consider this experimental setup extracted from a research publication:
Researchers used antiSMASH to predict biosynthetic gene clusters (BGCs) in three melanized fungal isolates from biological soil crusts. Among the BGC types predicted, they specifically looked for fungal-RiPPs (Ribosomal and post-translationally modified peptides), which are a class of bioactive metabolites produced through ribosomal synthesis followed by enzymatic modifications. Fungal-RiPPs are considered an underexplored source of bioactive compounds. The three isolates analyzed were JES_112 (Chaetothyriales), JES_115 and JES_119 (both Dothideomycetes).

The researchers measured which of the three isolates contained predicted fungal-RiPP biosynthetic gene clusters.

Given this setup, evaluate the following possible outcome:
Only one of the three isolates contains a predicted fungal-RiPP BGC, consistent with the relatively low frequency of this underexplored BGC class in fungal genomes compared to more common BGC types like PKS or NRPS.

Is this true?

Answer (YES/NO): YES